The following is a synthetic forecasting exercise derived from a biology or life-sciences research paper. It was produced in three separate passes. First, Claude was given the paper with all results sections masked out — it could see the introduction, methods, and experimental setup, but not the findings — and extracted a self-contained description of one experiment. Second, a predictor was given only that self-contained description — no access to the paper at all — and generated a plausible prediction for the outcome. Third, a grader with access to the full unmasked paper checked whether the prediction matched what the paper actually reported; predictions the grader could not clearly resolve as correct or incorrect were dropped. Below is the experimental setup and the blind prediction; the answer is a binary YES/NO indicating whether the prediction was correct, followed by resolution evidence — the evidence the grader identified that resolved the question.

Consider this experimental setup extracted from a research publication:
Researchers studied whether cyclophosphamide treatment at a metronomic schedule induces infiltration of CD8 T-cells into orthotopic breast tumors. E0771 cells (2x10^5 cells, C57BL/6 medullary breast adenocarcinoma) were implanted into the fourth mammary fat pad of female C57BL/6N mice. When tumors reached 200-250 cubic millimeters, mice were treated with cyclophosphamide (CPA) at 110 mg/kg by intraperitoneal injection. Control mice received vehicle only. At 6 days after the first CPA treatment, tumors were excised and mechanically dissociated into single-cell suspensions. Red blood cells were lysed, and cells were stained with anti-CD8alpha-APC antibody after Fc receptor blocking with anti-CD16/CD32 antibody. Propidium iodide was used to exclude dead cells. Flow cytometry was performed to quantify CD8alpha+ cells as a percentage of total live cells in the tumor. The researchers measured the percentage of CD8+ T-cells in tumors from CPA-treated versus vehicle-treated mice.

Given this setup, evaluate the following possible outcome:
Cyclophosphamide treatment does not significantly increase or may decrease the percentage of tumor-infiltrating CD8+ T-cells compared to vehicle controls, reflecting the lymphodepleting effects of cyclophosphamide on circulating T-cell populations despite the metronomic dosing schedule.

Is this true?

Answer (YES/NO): NO